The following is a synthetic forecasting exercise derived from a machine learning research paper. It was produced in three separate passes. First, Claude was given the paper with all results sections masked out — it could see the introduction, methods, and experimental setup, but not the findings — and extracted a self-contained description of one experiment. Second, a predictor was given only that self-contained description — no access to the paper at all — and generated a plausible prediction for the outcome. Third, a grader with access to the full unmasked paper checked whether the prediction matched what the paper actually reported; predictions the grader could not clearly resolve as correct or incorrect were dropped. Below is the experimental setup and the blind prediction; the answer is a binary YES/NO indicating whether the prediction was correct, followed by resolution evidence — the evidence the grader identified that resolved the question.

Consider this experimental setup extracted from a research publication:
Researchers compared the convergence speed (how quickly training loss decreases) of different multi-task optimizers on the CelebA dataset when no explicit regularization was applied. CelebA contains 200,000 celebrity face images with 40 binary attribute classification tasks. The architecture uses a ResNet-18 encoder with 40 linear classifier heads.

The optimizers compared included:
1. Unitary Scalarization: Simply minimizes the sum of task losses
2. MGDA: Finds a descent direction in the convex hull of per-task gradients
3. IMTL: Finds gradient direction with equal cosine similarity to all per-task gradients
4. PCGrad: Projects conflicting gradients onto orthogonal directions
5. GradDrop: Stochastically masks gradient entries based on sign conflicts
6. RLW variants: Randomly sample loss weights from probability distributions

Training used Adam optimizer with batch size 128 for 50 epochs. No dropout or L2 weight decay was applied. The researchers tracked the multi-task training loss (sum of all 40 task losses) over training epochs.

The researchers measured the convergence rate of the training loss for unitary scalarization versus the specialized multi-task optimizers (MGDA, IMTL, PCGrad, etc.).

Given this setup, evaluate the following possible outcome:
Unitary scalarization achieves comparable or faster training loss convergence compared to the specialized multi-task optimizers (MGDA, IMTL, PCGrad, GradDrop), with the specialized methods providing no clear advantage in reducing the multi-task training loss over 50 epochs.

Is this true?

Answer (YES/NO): YES